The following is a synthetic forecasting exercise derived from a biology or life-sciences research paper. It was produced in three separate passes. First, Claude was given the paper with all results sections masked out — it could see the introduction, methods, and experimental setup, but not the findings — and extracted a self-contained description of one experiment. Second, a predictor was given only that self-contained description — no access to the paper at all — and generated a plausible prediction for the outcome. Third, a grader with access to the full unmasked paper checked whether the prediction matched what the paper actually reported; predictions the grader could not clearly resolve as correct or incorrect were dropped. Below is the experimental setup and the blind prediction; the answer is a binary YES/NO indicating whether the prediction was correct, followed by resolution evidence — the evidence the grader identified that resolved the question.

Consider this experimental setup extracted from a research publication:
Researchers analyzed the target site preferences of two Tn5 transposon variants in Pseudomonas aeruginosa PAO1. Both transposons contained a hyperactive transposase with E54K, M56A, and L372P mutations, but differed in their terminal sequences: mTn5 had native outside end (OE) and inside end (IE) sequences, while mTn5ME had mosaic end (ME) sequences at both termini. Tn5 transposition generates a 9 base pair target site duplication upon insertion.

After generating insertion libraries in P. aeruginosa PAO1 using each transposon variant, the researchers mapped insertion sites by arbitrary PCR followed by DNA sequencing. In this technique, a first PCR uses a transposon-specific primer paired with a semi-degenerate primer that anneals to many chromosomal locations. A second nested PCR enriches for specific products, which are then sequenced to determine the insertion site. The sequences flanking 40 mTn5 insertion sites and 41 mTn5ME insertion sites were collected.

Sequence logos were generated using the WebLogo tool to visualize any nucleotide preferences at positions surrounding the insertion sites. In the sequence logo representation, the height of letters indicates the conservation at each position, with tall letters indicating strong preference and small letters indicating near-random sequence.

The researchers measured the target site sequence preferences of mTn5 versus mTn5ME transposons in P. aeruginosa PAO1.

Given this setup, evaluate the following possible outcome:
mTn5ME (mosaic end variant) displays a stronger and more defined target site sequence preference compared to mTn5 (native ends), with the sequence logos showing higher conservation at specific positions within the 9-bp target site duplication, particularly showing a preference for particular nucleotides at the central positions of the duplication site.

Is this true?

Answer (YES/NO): NO